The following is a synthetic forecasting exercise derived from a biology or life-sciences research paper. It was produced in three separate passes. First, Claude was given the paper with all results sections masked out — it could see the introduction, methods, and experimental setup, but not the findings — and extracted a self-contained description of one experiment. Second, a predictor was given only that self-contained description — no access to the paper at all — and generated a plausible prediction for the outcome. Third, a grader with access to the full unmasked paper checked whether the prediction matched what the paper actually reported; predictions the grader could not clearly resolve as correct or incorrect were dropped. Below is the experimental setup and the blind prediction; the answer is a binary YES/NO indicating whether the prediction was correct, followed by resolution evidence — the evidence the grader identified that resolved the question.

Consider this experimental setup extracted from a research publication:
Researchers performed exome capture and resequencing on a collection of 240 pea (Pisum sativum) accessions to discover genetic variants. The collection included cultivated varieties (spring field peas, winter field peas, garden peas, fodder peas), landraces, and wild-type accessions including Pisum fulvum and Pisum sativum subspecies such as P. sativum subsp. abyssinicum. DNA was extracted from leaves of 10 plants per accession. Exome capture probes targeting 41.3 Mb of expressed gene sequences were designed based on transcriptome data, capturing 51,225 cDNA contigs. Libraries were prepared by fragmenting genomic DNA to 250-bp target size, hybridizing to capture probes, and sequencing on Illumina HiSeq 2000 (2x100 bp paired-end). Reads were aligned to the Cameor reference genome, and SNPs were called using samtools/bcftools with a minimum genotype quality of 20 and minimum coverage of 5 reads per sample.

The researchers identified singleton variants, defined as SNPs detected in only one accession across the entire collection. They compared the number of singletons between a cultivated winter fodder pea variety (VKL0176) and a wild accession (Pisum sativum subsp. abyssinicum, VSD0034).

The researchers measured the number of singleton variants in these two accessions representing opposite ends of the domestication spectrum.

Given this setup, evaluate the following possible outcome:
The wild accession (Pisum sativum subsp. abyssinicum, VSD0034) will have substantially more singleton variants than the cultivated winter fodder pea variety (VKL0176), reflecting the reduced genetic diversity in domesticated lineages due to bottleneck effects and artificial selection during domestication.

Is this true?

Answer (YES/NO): YES